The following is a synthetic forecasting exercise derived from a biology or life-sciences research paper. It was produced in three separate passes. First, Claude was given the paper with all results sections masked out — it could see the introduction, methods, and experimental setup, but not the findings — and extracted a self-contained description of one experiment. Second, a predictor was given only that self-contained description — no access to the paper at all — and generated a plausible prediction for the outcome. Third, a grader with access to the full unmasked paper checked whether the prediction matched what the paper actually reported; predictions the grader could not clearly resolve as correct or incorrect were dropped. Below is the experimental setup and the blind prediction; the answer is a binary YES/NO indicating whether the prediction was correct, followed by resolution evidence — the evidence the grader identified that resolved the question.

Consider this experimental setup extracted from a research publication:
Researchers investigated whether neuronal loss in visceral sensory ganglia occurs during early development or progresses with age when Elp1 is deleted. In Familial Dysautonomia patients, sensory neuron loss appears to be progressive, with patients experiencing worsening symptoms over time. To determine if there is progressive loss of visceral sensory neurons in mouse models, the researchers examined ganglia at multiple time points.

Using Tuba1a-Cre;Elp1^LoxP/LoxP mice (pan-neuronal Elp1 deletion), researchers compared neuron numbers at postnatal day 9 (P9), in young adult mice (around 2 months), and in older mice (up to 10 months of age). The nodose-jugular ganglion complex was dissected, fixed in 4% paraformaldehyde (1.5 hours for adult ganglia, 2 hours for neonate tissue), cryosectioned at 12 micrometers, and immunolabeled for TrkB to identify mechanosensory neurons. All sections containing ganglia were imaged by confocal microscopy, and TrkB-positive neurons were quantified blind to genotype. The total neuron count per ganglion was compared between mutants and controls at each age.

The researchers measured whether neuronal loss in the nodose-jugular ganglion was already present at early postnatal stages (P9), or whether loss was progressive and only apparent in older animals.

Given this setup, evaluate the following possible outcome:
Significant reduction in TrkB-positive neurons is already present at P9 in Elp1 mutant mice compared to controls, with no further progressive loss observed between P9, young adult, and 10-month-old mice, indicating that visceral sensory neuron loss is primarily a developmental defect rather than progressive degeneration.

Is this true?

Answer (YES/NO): NO